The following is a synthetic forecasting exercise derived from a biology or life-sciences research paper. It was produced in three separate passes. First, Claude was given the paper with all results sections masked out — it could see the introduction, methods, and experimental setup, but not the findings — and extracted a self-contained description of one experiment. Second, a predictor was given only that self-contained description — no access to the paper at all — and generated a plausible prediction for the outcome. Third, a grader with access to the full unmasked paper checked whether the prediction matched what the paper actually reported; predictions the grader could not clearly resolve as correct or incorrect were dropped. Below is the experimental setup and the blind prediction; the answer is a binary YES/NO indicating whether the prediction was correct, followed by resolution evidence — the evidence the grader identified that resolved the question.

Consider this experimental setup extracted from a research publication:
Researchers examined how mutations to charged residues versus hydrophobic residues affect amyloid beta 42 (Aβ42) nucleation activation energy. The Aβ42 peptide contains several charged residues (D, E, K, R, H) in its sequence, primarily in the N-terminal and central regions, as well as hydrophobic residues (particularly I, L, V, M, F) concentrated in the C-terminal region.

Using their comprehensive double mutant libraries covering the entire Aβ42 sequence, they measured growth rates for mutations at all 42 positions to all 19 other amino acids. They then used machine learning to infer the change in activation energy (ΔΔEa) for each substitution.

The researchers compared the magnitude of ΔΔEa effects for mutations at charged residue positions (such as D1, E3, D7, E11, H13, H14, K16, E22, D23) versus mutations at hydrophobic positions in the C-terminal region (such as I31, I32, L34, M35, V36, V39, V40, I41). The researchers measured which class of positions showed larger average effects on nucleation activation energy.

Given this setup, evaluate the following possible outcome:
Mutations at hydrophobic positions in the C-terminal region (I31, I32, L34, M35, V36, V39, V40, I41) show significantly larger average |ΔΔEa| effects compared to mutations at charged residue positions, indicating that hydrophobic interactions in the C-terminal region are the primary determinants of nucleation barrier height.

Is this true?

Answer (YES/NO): YES